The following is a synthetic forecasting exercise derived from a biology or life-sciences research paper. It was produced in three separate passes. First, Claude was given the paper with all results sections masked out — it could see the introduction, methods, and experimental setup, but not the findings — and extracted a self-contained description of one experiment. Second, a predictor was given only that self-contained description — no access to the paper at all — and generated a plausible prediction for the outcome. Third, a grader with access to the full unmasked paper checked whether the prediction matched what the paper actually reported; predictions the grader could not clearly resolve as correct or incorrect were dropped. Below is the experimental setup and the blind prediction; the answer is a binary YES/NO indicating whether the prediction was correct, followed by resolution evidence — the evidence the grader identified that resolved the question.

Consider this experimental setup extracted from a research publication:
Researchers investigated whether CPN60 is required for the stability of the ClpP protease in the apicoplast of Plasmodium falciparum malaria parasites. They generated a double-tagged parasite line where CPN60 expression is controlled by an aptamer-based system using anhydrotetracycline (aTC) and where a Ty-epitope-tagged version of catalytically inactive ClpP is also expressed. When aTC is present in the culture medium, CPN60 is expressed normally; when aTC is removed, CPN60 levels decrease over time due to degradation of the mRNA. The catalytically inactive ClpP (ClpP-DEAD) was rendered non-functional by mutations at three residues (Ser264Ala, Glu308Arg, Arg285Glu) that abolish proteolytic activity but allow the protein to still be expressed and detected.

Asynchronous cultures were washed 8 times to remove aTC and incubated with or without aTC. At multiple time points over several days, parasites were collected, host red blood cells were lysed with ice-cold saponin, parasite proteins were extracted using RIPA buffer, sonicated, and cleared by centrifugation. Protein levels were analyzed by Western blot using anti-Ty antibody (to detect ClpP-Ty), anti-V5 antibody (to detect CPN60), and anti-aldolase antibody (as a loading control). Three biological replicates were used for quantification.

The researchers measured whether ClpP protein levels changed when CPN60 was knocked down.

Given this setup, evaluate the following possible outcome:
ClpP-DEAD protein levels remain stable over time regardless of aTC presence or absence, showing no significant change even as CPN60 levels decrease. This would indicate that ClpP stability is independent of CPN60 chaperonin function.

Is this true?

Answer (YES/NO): NO